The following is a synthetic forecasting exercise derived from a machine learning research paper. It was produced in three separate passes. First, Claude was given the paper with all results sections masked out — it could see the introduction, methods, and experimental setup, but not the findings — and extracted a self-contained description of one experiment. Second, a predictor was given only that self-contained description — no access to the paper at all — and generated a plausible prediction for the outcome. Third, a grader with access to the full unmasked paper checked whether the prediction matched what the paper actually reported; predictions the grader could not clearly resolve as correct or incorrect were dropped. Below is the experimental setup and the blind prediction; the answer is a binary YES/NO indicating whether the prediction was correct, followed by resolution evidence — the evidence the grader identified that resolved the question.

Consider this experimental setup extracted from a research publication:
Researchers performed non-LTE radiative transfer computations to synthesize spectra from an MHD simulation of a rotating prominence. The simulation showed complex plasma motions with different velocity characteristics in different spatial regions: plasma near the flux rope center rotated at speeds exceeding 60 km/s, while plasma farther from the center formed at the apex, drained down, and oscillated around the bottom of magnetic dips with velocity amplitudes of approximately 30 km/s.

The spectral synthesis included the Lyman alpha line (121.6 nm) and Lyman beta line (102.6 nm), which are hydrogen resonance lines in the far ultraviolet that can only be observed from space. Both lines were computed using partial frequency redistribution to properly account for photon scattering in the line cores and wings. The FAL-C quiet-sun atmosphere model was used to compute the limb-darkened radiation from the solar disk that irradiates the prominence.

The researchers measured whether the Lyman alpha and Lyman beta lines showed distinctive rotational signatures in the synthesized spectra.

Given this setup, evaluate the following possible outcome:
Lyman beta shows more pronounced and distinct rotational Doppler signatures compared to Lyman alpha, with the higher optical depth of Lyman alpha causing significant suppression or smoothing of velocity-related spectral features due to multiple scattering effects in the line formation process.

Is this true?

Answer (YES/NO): NO